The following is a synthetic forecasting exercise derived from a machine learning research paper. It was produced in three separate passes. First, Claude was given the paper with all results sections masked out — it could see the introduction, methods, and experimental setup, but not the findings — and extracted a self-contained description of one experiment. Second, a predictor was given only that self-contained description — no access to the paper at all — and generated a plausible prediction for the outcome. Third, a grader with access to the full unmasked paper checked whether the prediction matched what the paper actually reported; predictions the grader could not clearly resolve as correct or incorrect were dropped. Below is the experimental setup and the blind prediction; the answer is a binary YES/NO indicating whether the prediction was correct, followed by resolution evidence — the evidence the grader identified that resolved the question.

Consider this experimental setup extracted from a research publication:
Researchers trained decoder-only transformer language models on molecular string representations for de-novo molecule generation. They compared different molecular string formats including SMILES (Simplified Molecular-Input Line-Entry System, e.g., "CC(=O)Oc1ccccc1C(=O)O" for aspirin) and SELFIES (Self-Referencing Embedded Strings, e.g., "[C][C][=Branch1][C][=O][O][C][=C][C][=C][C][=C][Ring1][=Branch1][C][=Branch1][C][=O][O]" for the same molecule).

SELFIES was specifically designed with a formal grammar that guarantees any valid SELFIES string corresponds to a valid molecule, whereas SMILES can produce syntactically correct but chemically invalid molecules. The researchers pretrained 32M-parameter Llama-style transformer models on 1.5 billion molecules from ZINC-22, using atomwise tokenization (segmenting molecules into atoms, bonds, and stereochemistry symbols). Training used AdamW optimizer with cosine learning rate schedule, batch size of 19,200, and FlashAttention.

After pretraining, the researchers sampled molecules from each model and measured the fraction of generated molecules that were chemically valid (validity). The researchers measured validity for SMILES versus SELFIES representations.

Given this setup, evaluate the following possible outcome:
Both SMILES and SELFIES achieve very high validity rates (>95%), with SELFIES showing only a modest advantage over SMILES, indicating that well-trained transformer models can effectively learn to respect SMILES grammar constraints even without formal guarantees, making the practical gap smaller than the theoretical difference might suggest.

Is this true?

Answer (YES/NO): YES